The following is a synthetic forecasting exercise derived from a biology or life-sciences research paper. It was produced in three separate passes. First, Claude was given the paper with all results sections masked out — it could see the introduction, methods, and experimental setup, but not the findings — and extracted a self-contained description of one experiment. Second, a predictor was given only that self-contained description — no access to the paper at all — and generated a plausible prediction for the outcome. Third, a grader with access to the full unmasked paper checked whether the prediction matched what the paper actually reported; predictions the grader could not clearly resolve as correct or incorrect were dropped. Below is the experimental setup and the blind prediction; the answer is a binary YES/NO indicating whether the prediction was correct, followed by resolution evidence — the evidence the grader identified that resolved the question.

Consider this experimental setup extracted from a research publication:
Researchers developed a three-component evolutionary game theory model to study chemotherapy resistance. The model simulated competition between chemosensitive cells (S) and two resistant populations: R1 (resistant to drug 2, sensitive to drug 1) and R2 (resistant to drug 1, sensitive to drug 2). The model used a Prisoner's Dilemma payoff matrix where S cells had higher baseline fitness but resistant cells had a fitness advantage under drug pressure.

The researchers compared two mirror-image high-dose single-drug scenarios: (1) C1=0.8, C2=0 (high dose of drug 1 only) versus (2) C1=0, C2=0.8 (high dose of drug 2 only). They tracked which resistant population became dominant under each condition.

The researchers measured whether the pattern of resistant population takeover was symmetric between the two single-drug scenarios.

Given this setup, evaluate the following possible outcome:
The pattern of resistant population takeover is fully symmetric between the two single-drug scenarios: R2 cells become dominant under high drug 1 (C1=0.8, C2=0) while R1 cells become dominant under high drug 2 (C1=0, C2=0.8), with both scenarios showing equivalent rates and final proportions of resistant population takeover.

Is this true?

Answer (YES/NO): NO